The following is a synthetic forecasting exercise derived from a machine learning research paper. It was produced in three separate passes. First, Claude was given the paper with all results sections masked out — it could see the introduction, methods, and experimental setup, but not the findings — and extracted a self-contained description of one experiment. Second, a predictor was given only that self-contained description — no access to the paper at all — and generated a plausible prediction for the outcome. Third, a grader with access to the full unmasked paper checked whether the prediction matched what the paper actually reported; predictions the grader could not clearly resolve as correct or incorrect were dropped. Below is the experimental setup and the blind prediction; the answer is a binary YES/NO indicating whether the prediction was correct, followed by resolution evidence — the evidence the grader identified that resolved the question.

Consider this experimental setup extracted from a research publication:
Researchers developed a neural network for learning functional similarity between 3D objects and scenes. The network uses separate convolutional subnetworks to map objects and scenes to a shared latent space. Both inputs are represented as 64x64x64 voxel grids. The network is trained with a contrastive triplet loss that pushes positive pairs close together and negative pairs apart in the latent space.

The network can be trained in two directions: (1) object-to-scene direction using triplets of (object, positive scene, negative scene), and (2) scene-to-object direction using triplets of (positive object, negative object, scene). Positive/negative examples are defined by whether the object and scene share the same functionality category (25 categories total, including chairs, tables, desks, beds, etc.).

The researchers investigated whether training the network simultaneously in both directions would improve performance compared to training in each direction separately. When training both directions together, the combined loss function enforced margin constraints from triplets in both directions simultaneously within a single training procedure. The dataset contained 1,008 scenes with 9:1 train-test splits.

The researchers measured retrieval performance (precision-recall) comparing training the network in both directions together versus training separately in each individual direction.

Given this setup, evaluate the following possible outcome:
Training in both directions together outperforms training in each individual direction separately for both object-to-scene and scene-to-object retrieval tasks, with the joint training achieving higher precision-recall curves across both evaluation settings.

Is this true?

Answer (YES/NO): NO